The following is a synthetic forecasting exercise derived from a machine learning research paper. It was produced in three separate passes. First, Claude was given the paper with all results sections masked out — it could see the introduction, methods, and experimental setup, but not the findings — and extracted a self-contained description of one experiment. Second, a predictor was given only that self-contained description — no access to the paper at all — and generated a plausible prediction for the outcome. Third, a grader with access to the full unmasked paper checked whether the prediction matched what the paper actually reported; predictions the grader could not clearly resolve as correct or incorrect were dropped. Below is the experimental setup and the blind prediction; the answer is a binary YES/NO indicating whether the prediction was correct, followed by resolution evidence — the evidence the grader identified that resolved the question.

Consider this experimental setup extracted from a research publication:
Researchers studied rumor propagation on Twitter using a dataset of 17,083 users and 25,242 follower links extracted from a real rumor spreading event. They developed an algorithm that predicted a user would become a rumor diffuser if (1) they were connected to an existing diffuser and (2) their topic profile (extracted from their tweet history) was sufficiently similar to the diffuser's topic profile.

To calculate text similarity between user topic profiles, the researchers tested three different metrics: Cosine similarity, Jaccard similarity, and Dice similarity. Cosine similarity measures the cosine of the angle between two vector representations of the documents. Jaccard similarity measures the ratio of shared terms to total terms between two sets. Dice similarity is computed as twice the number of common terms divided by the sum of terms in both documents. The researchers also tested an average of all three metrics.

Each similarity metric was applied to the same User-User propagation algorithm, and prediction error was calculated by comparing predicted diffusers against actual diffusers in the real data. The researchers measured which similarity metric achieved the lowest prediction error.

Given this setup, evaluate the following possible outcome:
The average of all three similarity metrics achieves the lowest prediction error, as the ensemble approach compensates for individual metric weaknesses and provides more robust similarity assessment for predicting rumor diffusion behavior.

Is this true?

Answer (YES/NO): NO